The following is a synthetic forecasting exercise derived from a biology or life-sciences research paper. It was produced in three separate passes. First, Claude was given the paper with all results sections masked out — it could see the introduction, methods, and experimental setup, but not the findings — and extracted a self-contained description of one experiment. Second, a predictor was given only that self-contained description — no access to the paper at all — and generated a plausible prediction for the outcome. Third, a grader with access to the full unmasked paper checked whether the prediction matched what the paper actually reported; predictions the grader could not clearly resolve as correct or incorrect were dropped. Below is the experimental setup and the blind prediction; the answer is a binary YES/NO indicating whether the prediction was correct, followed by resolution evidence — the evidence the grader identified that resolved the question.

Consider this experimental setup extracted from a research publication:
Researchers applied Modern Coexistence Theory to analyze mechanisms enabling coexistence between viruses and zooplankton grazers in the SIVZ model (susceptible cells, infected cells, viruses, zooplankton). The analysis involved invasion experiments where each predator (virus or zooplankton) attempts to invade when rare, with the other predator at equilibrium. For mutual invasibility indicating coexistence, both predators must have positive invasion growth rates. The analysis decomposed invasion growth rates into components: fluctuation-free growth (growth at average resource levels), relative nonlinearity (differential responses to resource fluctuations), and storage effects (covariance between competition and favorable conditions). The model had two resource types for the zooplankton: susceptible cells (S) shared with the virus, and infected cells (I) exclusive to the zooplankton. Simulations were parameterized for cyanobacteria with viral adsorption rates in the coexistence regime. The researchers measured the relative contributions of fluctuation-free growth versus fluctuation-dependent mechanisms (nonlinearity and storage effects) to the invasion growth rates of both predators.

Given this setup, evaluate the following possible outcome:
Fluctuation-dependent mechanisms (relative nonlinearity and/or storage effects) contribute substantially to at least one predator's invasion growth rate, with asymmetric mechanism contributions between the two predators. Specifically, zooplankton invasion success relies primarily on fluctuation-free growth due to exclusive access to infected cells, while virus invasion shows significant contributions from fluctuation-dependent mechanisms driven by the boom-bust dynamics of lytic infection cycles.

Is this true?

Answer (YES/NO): NO